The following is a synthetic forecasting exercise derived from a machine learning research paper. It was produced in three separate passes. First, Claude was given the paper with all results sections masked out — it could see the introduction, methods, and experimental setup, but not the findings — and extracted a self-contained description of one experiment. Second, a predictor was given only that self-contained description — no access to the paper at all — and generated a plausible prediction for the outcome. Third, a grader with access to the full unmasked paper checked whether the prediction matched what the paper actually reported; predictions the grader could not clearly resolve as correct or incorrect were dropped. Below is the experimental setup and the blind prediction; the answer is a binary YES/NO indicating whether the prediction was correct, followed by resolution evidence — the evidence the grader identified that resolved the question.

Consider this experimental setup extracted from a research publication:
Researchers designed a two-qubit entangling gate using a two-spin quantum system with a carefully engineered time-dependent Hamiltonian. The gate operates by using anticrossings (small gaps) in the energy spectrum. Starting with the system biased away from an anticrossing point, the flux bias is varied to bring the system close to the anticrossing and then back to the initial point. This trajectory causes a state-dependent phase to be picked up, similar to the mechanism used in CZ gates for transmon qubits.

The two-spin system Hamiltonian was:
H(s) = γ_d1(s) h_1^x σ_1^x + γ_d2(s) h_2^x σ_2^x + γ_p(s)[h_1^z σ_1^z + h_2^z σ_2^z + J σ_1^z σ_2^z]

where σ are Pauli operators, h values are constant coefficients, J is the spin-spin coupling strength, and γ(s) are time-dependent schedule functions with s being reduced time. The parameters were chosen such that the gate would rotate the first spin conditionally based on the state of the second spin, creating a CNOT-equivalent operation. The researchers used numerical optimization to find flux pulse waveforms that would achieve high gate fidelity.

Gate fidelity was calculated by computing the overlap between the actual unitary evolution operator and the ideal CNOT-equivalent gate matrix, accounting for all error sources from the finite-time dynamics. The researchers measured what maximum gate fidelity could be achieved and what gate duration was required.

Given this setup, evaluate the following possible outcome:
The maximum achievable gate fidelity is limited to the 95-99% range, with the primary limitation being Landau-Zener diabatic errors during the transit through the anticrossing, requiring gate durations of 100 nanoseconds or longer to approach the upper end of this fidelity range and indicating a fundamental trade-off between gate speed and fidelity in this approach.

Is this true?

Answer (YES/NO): NO